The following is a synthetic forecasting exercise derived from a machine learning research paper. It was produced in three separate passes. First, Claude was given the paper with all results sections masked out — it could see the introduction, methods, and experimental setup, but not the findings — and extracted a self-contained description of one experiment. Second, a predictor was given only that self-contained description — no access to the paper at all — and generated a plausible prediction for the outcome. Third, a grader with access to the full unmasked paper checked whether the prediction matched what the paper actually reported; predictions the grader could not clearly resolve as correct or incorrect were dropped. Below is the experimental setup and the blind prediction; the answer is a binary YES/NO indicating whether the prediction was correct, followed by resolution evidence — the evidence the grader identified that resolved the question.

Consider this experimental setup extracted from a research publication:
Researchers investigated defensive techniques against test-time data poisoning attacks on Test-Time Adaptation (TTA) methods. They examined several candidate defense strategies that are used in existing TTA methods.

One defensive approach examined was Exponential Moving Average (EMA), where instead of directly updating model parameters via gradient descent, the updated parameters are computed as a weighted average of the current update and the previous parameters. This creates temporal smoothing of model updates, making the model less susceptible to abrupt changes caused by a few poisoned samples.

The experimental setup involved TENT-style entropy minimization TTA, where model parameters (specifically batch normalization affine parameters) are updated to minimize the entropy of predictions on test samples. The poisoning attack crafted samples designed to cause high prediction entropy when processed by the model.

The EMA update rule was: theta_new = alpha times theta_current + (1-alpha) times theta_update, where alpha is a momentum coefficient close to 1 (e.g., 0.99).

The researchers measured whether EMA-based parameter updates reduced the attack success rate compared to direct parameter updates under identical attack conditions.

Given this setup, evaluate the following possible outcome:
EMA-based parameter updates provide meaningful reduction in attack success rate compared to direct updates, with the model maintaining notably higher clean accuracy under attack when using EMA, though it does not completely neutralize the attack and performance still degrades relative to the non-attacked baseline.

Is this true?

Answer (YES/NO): YES